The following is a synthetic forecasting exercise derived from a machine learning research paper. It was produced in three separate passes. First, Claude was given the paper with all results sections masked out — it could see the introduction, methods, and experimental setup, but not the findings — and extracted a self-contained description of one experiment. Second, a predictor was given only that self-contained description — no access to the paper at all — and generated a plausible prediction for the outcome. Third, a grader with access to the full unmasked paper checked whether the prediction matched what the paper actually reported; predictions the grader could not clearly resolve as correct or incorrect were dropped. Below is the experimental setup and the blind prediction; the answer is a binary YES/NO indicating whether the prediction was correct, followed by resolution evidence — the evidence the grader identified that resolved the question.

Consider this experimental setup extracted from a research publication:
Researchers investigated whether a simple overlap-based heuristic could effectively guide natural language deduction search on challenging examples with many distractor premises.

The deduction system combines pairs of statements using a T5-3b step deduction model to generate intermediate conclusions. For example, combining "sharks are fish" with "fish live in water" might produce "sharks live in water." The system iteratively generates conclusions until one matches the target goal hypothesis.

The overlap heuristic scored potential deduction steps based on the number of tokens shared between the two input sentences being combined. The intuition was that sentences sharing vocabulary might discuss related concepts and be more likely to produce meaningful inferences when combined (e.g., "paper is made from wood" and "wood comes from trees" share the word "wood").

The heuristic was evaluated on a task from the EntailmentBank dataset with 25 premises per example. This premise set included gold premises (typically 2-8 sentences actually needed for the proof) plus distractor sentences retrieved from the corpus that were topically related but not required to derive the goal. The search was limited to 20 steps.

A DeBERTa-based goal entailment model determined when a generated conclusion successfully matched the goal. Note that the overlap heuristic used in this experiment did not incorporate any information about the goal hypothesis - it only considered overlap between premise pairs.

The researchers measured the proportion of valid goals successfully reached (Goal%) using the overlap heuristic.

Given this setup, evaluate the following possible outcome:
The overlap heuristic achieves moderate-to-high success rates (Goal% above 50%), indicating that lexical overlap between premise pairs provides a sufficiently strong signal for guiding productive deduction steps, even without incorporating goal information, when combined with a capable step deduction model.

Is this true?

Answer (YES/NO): NO